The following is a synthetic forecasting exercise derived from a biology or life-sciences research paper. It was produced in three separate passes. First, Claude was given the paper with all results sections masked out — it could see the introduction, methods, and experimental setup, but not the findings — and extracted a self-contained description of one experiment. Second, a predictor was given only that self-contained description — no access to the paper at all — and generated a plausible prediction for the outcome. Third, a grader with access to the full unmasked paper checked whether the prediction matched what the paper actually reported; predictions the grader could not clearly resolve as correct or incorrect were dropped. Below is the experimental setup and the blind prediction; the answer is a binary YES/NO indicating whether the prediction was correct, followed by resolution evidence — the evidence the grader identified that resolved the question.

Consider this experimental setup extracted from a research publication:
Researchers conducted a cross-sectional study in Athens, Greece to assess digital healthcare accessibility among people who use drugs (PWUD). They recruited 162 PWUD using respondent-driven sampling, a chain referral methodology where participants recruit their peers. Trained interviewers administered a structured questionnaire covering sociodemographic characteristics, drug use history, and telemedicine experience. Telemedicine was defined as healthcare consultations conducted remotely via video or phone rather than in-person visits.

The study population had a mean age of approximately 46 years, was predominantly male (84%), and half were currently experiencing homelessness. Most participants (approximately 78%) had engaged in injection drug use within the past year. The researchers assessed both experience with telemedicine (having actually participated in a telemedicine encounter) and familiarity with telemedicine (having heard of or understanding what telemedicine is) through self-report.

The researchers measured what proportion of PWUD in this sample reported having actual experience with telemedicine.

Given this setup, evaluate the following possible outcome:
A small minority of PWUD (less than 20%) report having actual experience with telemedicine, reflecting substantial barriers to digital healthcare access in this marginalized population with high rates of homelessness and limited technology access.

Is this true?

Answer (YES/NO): YES